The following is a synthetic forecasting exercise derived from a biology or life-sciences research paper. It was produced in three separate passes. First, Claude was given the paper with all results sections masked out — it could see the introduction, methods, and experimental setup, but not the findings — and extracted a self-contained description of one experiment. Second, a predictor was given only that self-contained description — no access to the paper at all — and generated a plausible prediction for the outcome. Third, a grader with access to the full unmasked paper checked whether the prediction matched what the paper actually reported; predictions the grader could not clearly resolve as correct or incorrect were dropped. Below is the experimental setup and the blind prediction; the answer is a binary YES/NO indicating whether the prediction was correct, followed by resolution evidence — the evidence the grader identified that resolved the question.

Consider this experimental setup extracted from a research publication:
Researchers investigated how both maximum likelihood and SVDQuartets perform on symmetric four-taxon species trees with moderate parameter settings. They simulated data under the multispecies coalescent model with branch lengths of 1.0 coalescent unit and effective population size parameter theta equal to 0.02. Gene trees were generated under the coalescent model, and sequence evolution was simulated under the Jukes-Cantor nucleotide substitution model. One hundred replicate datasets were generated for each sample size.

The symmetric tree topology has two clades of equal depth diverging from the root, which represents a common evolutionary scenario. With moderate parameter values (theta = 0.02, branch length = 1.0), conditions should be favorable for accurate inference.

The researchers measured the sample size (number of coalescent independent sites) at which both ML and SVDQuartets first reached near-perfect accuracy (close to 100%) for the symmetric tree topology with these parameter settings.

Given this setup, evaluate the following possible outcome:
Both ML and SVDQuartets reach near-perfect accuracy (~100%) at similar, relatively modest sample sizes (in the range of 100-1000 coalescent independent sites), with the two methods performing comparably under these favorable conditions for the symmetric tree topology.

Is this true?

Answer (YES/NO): NO